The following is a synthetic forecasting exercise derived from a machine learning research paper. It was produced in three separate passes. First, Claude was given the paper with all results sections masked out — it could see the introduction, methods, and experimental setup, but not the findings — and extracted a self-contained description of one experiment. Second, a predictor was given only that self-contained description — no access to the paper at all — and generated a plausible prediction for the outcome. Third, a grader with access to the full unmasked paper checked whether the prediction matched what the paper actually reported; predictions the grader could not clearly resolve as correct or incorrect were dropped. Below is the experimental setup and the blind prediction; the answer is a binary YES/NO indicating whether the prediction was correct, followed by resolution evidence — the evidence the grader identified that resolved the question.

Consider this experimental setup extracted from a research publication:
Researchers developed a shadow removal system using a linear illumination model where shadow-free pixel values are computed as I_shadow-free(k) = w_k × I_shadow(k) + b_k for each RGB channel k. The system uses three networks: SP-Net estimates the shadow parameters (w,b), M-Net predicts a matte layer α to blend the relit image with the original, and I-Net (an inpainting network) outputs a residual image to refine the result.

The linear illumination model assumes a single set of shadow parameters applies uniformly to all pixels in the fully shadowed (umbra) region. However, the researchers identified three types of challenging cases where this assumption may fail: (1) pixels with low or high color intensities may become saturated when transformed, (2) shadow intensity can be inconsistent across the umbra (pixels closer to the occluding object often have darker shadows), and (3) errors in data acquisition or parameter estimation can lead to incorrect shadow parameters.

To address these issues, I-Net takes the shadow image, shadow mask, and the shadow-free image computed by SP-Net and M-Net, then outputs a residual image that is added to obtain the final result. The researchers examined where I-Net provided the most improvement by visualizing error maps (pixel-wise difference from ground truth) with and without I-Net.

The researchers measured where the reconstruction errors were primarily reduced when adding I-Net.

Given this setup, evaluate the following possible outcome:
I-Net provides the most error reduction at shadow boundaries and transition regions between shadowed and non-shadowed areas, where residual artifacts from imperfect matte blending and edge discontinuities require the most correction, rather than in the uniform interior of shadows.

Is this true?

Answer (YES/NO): NO